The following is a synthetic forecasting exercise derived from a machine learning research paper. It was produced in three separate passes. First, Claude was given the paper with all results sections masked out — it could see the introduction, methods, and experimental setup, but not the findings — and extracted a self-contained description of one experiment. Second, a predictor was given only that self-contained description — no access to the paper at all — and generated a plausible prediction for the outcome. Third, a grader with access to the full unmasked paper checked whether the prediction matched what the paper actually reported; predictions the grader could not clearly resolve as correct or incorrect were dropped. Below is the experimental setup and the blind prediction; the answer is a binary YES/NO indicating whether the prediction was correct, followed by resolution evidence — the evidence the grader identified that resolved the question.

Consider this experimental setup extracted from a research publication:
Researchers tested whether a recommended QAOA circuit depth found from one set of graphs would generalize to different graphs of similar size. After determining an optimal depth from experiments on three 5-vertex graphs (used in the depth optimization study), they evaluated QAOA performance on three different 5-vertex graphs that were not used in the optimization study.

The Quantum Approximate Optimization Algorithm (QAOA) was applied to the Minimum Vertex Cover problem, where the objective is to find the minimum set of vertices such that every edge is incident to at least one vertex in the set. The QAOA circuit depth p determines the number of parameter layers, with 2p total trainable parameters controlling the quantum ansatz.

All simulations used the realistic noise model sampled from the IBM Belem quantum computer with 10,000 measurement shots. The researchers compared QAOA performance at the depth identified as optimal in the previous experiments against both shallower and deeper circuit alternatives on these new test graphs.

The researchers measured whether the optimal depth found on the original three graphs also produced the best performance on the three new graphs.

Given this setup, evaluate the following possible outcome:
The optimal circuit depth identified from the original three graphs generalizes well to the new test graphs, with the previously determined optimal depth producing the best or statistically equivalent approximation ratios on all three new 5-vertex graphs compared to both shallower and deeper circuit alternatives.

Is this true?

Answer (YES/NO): YES